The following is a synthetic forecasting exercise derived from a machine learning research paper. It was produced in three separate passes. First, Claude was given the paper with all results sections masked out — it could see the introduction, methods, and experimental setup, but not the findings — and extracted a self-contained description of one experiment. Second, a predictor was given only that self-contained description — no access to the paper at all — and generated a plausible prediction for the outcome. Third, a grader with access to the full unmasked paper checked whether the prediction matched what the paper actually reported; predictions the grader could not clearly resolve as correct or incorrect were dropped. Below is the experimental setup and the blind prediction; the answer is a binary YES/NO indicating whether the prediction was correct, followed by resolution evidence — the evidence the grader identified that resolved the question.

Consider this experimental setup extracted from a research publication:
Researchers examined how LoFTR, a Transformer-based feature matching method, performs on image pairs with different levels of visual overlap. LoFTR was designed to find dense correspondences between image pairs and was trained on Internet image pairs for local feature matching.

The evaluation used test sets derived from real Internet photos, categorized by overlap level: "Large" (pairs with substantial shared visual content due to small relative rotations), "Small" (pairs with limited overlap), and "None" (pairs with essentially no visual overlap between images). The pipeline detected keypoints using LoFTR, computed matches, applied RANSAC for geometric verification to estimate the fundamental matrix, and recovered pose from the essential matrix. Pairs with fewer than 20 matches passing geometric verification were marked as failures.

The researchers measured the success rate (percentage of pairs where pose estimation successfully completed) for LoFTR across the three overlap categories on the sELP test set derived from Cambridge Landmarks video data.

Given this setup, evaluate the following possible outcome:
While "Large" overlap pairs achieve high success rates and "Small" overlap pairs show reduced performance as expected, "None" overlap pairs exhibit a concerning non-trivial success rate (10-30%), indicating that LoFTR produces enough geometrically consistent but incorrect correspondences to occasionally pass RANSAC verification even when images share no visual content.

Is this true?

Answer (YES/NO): NO